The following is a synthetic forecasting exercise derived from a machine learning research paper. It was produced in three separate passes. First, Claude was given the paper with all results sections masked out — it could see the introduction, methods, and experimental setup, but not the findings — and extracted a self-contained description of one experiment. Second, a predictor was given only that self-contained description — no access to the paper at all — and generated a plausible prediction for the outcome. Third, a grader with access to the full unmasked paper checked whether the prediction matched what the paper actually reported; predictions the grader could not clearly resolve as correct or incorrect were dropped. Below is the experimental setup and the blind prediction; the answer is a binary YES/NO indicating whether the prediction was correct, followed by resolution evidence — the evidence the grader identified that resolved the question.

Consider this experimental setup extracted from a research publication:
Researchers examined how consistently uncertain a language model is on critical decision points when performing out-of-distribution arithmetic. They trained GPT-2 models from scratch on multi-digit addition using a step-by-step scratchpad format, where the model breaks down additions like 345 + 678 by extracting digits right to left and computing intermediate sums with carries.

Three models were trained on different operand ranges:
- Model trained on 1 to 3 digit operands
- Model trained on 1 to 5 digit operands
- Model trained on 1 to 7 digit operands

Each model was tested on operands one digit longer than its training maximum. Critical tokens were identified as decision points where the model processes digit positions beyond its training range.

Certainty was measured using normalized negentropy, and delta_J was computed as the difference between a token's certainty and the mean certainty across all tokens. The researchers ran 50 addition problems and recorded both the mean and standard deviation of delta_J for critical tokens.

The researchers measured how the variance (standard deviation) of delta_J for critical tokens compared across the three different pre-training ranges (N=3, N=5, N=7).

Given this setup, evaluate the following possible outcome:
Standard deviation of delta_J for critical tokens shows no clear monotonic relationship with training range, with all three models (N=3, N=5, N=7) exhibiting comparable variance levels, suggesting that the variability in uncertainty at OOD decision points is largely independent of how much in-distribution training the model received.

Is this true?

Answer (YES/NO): NO